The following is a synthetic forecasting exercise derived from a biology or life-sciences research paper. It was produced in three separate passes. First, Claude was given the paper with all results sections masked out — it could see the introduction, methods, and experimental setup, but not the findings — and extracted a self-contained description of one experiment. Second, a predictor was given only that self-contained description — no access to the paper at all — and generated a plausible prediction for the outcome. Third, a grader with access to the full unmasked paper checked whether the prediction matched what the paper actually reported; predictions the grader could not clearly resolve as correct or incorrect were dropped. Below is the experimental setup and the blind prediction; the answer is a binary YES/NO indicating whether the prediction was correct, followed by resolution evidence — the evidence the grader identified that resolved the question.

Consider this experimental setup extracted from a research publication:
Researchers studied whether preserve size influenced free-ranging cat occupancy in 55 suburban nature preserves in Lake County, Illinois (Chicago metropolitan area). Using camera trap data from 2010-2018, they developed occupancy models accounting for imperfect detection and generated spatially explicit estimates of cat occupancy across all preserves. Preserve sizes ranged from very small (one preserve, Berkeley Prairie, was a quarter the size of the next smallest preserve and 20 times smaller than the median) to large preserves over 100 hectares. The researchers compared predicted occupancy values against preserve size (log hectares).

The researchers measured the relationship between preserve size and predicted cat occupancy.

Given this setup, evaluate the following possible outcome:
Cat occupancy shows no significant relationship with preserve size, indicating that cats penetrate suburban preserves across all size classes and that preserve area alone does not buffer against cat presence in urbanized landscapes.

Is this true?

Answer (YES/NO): NO